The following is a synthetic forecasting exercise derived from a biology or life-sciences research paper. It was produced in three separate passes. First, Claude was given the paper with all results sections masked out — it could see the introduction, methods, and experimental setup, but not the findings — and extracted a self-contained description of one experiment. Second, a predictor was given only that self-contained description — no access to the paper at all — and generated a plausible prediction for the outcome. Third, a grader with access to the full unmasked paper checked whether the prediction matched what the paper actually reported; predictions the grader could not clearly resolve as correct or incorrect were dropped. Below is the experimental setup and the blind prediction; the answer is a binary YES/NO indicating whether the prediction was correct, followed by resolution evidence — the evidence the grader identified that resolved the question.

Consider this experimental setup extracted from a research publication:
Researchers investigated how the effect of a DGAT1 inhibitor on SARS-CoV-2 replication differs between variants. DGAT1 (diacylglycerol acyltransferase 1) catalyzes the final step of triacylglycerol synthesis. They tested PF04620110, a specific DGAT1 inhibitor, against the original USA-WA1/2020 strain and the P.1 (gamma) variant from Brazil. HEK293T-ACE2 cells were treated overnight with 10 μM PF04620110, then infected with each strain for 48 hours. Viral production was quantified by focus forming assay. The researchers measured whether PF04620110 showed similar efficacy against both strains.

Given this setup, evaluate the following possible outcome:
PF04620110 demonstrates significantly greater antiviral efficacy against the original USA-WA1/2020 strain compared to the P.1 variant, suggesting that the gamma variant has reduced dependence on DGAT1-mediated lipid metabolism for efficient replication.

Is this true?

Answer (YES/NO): YES